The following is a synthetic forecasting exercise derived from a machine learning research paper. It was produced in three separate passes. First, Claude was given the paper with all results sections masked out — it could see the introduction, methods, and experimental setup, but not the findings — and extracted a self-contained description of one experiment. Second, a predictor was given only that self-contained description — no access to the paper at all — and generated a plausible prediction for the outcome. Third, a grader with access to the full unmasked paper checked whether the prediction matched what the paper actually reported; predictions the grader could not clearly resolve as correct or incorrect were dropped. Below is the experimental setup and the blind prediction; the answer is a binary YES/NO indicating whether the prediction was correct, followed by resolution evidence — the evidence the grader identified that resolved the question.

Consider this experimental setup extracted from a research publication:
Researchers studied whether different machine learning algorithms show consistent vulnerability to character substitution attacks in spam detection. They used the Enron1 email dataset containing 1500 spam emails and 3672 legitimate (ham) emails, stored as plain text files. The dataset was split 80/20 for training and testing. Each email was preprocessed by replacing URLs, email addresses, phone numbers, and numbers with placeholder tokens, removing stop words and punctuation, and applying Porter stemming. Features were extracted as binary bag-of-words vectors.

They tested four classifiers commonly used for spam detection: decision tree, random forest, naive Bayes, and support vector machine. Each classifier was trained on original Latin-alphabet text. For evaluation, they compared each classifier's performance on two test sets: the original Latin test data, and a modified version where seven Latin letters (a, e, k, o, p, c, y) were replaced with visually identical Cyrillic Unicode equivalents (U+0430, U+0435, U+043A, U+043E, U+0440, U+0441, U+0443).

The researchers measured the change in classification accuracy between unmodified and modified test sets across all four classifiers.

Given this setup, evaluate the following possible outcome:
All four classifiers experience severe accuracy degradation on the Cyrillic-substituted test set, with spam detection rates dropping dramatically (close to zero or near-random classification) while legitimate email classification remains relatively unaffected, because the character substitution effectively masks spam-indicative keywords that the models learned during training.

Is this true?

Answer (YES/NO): NO